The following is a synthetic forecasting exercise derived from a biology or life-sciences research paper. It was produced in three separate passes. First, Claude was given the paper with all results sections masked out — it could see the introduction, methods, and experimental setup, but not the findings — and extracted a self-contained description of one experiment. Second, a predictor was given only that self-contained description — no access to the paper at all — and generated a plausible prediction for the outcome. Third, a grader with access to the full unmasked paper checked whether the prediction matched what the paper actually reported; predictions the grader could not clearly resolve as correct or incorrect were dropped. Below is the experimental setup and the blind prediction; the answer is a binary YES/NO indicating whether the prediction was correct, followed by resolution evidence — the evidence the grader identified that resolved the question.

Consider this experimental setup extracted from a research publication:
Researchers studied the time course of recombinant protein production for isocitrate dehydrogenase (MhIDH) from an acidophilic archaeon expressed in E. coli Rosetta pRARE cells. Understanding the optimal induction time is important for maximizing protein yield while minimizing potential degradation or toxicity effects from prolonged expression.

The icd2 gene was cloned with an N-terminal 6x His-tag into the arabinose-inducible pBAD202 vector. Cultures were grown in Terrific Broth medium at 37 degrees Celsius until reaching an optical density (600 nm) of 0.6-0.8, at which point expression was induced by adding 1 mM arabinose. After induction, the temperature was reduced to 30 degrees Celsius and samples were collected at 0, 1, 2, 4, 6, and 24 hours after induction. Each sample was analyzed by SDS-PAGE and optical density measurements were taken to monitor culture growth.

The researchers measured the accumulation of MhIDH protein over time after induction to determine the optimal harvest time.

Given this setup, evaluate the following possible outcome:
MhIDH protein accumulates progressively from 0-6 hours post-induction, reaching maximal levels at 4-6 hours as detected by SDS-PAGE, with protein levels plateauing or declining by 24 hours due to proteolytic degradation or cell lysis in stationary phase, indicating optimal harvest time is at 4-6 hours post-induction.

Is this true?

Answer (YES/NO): NO